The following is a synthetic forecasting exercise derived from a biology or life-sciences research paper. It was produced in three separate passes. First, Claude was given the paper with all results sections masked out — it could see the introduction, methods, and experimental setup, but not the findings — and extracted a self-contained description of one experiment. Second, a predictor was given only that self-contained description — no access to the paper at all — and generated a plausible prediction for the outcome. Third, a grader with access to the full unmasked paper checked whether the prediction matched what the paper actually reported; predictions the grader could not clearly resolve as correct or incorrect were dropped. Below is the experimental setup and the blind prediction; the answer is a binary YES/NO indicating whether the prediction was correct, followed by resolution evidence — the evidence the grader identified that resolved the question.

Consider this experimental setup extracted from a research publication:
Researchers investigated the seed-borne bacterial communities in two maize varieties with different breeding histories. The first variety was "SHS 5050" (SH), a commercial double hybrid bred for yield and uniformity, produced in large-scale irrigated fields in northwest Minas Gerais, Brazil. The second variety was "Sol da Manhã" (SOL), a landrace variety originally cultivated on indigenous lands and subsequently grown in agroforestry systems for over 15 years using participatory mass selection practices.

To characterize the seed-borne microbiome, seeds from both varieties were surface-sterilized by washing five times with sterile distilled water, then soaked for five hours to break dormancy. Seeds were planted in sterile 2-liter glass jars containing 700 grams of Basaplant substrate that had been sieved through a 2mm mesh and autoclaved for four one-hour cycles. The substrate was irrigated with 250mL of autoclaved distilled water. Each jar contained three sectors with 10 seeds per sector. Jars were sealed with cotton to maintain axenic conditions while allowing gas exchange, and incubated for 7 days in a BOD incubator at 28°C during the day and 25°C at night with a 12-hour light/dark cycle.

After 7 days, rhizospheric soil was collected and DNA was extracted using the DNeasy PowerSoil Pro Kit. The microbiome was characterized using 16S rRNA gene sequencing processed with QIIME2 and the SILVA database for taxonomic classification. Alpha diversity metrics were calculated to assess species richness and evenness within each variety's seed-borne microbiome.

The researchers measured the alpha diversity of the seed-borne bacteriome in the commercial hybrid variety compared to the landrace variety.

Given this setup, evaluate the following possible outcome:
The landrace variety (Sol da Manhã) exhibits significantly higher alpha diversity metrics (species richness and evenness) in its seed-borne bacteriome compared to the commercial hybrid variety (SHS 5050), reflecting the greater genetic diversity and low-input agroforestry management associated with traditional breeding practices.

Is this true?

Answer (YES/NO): YES